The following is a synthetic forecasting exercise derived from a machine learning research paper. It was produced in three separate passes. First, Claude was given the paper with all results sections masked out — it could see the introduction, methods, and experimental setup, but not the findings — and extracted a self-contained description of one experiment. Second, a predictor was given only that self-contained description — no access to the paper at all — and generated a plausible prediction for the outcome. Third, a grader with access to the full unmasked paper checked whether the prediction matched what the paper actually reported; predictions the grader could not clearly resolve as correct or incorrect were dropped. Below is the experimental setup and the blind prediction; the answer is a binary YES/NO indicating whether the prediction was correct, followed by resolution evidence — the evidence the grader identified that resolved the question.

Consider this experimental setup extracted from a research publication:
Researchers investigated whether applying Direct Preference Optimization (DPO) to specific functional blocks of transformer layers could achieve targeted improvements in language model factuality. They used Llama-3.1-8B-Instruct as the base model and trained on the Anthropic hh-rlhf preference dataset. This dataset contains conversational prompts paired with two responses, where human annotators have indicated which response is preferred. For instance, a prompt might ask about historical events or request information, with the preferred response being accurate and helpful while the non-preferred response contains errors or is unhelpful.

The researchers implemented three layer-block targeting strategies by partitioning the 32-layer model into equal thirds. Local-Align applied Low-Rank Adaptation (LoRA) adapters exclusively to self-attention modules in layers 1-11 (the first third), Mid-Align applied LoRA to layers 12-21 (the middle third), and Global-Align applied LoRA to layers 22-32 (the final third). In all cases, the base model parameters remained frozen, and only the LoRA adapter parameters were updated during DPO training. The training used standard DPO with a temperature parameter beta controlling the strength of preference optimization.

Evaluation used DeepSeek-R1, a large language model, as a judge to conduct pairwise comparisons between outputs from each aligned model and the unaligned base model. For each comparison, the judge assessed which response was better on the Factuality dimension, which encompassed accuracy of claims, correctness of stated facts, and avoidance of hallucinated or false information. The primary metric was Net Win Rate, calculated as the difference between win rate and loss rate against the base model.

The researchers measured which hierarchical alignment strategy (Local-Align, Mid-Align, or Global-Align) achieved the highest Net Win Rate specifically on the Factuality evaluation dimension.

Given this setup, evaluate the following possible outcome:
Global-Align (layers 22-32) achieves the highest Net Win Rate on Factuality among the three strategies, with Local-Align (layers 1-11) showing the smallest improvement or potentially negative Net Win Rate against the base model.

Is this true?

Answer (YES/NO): YES